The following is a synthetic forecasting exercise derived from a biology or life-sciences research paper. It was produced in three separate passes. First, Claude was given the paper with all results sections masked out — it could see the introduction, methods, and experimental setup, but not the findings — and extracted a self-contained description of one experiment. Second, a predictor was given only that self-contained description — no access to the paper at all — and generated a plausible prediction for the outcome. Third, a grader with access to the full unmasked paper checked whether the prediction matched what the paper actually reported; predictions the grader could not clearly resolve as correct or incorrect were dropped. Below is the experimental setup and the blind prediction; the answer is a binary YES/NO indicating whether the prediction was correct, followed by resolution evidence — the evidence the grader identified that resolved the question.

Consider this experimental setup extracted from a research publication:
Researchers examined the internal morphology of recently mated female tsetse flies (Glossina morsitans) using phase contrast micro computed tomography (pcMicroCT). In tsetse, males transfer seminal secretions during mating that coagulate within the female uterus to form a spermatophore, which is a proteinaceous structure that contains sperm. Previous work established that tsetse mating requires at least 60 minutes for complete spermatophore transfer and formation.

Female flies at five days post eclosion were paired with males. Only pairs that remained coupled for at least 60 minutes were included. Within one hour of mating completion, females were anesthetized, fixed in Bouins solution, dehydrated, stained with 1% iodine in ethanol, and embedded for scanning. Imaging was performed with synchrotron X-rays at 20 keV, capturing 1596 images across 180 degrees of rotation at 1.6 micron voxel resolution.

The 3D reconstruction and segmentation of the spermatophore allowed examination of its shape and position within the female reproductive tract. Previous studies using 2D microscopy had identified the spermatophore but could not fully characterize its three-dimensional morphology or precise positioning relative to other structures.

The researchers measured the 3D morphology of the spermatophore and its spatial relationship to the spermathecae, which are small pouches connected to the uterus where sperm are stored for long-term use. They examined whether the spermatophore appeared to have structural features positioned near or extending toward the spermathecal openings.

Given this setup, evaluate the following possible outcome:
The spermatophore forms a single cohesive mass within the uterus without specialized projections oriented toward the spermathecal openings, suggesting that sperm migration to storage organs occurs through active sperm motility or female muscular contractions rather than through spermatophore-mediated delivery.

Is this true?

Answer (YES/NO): NO